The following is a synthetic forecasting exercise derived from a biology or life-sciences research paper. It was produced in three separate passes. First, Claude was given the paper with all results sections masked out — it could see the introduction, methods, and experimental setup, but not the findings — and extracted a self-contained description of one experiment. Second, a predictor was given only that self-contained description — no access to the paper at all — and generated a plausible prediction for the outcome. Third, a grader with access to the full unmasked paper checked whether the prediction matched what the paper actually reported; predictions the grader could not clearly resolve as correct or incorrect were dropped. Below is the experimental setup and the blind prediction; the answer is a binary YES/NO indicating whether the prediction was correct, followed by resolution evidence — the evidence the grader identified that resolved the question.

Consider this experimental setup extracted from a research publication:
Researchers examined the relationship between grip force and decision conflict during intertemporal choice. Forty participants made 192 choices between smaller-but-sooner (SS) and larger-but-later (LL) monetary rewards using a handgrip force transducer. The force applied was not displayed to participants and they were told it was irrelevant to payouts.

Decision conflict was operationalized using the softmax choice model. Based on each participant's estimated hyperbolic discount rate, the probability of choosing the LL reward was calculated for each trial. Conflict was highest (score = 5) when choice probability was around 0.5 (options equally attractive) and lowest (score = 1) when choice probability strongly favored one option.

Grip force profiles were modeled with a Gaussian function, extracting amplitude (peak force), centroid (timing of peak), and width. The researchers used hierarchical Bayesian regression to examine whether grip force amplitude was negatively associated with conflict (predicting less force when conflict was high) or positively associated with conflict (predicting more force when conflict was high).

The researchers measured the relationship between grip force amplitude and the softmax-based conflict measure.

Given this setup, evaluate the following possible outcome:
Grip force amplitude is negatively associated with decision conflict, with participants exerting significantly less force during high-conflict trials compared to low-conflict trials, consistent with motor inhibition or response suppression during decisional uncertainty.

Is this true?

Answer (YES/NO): NO